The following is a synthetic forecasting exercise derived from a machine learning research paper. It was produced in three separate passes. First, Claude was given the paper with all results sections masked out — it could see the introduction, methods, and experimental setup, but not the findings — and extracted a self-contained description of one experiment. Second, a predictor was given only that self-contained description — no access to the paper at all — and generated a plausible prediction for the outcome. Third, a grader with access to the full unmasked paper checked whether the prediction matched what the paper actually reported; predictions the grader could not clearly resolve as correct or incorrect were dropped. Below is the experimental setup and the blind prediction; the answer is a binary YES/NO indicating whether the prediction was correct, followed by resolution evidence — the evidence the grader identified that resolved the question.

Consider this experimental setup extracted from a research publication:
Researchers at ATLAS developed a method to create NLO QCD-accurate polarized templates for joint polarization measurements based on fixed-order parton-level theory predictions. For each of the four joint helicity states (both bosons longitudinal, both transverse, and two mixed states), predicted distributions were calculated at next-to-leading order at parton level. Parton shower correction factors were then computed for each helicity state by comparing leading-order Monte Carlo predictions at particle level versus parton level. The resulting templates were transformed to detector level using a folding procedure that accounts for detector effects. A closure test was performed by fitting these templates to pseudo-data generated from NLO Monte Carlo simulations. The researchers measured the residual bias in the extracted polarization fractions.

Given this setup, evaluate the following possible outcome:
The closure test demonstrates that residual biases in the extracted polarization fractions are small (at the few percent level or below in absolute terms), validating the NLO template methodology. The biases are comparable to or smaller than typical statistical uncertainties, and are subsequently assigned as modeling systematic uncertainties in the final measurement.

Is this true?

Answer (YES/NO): NO